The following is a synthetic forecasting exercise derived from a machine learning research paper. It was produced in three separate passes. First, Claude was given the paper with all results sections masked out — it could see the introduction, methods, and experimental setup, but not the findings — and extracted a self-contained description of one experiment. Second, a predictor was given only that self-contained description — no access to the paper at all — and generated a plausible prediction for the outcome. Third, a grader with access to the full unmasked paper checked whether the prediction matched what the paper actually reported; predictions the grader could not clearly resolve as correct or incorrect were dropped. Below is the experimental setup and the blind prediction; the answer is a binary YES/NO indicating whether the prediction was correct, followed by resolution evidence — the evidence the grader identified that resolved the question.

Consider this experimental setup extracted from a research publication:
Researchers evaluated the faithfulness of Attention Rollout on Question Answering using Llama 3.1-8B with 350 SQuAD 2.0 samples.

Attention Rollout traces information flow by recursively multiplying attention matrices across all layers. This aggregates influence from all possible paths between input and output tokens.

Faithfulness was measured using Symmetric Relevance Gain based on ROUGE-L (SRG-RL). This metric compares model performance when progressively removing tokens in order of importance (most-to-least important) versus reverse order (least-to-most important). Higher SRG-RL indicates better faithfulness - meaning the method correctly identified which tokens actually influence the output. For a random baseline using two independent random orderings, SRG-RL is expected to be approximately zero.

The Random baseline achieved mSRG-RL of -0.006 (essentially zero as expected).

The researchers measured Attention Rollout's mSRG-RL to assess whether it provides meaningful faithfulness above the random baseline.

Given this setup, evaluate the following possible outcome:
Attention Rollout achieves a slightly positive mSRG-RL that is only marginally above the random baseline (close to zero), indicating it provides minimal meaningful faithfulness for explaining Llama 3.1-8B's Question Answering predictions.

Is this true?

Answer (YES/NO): NO